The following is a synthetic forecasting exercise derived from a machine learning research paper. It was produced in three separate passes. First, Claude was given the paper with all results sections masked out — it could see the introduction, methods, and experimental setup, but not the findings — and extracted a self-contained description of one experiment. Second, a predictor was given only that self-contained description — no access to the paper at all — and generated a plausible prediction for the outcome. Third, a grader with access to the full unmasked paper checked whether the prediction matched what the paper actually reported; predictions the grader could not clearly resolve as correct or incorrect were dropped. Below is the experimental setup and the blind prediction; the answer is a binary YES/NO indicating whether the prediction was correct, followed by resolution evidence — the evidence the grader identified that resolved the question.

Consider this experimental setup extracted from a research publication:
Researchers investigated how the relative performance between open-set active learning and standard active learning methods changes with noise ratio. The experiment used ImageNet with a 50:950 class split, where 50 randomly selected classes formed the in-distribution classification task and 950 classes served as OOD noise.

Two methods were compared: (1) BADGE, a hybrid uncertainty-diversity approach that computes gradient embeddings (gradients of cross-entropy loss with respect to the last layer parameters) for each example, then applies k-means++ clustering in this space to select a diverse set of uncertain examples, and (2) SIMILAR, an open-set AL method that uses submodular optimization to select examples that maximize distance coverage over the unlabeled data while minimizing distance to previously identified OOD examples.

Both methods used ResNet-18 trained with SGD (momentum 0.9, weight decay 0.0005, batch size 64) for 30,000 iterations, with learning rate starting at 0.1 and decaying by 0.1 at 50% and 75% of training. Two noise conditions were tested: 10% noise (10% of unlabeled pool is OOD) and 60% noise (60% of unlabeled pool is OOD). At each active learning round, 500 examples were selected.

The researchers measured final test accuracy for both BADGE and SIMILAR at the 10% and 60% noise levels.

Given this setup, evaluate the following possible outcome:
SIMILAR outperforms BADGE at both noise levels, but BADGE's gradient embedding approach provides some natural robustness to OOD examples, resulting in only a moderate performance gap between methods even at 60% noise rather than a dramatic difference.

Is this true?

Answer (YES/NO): NO